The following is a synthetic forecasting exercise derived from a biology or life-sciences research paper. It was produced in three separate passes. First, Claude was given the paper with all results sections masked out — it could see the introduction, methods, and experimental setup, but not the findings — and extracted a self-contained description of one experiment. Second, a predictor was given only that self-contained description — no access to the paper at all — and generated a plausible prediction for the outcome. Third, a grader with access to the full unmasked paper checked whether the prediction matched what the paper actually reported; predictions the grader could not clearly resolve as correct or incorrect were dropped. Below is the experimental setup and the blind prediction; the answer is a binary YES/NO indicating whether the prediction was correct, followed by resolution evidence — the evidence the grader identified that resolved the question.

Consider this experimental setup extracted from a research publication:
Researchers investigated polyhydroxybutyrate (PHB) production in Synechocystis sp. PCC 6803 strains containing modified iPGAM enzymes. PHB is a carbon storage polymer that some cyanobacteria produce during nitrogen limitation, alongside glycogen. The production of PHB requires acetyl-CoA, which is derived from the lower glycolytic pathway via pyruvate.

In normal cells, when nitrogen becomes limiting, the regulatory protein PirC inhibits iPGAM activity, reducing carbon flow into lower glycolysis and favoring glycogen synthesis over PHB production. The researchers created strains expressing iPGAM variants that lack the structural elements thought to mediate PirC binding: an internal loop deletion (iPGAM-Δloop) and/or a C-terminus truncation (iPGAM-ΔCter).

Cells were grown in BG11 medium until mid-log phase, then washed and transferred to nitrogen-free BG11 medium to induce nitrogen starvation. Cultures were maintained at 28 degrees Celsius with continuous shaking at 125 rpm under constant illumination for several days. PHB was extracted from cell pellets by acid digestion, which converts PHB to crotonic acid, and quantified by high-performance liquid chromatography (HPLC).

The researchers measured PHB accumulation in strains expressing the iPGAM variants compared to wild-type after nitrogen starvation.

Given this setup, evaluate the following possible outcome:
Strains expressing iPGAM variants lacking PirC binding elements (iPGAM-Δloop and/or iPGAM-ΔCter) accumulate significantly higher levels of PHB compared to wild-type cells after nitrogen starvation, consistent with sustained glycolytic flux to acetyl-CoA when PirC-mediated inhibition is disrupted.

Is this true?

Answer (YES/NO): NO